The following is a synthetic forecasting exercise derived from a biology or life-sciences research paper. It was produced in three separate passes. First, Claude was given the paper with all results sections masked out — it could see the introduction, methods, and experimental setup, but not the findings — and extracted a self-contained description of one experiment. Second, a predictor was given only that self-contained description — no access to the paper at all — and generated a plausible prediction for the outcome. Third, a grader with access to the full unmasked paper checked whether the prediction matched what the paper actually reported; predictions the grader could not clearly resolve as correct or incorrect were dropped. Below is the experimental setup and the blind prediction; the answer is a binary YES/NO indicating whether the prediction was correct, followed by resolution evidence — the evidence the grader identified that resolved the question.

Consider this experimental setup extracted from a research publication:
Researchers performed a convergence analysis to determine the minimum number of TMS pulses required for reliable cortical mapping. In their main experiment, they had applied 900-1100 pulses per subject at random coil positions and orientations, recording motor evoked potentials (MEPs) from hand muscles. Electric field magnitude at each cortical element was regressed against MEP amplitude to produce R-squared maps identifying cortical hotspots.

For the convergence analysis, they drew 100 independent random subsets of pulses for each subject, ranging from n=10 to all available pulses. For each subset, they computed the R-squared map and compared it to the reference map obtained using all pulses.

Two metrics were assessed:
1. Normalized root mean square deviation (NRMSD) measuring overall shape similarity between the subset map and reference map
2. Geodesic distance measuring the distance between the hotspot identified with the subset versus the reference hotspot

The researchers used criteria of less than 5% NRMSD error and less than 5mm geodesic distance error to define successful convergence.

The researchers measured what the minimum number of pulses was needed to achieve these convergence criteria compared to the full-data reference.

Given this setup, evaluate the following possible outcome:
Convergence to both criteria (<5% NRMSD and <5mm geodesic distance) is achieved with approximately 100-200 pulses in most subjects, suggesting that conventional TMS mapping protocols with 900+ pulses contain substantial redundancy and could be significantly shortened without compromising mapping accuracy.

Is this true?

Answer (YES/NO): NO